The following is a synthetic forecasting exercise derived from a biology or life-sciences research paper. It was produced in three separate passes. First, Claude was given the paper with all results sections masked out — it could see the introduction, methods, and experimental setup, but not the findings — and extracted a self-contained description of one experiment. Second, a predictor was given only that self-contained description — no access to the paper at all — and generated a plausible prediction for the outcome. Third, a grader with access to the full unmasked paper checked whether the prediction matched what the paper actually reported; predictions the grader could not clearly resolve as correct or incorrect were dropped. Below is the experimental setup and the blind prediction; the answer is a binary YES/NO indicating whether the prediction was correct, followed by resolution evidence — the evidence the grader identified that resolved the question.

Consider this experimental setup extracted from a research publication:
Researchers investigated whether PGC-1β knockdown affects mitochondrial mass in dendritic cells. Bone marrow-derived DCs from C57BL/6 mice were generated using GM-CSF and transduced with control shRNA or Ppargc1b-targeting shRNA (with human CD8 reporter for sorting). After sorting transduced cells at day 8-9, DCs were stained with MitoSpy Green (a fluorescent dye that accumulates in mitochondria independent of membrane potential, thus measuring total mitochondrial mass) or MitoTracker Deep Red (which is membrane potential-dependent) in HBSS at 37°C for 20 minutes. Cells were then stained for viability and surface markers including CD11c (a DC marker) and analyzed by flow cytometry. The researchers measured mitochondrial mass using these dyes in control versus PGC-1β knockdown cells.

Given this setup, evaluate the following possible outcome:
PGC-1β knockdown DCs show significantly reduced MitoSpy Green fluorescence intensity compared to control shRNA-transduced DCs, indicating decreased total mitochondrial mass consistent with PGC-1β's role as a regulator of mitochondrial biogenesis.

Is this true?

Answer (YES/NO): NO